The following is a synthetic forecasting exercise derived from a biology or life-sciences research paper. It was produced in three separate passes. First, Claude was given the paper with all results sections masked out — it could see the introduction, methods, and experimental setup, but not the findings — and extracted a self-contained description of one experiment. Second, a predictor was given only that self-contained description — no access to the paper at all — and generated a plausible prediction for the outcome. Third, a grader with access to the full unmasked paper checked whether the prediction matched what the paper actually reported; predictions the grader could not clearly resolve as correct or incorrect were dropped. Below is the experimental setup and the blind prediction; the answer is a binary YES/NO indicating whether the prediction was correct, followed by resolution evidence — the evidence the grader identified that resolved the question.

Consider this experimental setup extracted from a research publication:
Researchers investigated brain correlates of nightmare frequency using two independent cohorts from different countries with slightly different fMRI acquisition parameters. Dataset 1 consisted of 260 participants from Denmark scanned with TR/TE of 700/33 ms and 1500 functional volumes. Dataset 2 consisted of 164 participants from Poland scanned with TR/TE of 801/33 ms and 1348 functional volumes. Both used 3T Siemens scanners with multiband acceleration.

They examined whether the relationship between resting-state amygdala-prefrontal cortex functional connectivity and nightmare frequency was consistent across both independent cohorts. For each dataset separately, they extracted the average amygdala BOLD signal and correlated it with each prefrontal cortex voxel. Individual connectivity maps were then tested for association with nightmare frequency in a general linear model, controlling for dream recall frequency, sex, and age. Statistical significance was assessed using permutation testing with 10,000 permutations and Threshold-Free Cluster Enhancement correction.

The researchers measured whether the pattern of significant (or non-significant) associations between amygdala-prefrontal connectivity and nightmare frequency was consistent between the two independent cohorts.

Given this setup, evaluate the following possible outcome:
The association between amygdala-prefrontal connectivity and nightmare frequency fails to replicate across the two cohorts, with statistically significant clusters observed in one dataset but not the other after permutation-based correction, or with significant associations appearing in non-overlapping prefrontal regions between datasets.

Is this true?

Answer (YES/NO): NO